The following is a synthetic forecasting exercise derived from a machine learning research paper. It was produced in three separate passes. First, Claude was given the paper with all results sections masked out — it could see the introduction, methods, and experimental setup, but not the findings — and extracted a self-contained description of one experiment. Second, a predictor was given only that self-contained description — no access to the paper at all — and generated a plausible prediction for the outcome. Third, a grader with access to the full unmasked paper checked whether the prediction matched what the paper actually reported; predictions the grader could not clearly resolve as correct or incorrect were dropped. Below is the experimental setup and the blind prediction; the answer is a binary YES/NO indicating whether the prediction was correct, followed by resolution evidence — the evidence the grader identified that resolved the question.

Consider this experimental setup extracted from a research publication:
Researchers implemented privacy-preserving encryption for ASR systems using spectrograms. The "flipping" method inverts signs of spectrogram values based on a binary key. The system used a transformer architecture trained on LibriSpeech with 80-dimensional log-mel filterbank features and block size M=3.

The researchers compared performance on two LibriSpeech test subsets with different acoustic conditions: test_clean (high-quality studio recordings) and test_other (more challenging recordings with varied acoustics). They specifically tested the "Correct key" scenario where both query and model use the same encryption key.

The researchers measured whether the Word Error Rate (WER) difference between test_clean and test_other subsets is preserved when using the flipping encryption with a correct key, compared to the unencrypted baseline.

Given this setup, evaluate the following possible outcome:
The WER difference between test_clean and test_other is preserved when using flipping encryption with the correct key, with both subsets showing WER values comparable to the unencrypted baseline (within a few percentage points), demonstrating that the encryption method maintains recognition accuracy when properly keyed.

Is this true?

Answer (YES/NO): YES